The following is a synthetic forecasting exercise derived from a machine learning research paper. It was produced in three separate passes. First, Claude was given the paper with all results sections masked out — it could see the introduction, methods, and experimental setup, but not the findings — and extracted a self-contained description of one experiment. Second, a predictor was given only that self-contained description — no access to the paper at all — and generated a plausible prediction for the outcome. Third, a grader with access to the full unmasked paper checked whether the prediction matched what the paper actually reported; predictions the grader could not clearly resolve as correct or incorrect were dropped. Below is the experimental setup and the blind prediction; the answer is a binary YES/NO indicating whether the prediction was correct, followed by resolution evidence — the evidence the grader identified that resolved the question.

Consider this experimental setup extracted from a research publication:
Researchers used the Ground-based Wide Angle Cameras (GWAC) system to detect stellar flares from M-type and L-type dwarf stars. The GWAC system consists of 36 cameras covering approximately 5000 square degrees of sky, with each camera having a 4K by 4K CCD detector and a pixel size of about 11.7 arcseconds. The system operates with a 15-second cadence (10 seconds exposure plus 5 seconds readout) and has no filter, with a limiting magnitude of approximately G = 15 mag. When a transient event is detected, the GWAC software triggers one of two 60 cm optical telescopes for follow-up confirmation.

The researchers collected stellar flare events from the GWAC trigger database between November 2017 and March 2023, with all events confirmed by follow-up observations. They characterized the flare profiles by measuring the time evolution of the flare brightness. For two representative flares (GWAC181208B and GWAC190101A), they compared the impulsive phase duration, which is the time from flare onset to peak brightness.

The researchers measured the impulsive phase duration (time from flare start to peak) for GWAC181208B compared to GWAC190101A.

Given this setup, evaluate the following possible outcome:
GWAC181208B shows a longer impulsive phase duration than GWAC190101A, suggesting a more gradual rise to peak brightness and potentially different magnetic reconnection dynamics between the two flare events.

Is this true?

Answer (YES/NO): NO